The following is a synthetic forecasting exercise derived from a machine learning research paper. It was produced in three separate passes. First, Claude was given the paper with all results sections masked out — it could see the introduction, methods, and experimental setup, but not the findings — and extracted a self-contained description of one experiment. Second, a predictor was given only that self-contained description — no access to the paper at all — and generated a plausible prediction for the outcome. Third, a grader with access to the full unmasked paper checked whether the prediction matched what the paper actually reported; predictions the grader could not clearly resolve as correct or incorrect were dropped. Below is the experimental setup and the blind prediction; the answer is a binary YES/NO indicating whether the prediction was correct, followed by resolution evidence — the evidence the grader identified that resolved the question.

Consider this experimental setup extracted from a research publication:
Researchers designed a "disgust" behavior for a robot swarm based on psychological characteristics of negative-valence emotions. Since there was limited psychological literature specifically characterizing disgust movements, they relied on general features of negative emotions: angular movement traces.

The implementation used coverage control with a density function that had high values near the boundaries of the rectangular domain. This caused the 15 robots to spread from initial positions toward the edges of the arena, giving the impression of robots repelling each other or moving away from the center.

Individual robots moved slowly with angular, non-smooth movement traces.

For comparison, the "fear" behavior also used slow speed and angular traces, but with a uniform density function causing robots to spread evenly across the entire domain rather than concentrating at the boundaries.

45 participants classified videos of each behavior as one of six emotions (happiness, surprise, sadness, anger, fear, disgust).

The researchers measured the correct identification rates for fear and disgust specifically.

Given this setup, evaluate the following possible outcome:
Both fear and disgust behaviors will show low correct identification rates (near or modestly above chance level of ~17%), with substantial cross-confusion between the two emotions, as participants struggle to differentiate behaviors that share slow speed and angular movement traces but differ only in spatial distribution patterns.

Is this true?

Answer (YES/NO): NO